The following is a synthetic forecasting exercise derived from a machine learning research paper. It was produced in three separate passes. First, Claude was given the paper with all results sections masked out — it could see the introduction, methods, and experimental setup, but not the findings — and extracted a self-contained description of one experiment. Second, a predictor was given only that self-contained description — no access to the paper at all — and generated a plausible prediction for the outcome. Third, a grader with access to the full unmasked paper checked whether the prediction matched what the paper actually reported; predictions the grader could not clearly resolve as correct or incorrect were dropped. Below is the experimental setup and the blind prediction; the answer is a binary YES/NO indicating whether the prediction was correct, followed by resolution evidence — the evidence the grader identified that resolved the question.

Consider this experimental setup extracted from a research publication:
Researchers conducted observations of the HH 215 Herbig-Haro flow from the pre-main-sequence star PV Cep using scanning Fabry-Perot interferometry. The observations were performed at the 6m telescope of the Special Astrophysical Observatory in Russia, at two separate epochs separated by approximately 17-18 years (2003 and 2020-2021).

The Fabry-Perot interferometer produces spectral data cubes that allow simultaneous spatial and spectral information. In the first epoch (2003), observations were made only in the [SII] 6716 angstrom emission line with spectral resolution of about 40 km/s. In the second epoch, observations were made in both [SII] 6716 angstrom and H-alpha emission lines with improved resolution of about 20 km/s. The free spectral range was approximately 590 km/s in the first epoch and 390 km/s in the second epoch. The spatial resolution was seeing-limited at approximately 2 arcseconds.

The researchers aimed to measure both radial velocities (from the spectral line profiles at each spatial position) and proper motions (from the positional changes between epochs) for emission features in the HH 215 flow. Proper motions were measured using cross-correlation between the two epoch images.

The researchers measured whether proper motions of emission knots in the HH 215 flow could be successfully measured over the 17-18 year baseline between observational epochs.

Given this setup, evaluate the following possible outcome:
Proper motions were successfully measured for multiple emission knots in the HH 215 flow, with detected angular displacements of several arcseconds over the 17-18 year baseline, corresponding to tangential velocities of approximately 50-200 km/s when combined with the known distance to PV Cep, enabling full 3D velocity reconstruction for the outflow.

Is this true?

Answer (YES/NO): NO